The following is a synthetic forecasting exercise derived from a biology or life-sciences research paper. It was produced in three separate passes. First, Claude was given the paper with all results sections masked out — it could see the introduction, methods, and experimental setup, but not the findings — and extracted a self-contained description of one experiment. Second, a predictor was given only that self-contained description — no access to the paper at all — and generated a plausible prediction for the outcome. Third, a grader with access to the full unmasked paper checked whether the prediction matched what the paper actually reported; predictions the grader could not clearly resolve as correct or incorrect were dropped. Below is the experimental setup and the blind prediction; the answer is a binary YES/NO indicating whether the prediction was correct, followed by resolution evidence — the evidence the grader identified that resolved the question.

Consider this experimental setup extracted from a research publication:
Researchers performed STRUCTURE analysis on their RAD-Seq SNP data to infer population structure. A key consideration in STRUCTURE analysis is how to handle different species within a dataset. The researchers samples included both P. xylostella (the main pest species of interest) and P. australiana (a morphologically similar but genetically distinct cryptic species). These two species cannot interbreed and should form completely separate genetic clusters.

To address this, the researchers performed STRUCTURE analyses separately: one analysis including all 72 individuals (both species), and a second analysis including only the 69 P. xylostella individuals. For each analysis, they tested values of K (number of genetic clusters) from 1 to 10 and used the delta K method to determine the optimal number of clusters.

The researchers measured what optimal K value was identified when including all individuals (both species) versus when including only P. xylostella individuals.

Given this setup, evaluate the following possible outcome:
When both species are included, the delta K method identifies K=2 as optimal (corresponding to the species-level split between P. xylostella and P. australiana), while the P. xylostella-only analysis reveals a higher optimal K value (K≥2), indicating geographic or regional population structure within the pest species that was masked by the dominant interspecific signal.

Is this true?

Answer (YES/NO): NO